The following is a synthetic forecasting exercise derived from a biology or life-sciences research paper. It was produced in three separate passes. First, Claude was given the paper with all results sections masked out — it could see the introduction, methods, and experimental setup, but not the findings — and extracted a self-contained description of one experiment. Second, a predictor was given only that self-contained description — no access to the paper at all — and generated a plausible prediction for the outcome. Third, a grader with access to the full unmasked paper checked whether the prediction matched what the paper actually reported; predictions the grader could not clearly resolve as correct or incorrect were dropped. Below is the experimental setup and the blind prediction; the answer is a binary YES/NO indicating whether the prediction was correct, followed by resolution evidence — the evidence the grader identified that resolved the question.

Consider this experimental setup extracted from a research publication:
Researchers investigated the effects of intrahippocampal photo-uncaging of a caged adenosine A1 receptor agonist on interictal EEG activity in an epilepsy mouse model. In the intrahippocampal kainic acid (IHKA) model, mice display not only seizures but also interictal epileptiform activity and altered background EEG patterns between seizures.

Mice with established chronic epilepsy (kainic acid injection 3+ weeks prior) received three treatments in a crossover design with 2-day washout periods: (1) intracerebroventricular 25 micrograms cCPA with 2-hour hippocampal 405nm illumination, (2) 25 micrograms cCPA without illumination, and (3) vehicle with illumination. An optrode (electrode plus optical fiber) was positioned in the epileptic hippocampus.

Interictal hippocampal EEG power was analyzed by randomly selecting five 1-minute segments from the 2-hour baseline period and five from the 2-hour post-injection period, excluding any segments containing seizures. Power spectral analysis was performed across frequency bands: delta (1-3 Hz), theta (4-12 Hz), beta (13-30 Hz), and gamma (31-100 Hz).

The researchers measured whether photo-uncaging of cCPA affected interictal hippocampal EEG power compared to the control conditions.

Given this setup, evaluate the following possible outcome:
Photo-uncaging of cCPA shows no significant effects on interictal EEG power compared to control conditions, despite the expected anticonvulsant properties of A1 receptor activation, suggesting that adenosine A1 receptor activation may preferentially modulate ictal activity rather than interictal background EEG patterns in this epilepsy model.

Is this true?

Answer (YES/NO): YES